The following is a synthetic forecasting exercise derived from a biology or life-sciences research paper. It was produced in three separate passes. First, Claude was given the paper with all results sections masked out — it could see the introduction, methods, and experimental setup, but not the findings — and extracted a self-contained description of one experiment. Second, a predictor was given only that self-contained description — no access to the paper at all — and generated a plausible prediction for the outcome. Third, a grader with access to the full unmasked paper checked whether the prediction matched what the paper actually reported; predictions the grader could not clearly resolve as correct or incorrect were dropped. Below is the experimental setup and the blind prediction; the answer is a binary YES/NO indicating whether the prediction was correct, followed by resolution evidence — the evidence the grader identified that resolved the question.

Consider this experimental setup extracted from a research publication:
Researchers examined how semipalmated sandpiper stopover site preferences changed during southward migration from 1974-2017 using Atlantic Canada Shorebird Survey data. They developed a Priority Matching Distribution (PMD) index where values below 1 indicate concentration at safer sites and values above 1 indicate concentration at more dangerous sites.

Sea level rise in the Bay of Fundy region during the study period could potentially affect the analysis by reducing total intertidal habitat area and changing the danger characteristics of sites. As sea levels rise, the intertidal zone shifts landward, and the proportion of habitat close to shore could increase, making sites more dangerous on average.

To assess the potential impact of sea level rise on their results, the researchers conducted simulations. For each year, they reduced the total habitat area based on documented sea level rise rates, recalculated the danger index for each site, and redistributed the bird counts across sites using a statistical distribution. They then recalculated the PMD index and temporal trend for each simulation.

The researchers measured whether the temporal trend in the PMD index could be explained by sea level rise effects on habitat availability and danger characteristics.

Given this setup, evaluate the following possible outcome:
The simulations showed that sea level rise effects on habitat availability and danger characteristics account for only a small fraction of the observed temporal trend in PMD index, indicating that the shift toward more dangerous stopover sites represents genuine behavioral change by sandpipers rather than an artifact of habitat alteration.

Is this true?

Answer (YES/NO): NO